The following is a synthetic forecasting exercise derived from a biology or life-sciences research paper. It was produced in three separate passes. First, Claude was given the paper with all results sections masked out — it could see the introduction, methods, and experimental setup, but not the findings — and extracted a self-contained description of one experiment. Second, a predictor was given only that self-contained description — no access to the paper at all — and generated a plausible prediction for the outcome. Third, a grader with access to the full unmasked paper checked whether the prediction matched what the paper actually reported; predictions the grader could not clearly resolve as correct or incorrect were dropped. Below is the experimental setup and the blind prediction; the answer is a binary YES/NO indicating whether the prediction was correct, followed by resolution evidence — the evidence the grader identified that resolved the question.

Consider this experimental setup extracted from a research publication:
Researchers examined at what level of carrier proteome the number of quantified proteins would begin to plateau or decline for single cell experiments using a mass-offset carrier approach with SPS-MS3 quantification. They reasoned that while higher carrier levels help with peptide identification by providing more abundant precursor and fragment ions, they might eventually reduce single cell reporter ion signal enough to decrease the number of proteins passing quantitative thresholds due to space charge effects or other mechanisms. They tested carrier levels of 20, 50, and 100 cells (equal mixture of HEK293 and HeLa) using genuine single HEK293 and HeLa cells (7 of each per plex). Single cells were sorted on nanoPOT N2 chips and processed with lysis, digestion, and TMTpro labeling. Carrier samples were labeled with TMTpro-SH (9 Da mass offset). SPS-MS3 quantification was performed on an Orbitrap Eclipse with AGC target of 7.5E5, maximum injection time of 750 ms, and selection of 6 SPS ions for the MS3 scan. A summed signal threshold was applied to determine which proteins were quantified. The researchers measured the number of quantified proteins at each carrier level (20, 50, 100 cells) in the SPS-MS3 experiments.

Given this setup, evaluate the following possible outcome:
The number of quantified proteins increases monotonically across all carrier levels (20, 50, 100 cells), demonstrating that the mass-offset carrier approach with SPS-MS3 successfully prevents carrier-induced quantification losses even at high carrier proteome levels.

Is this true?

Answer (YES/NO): NO